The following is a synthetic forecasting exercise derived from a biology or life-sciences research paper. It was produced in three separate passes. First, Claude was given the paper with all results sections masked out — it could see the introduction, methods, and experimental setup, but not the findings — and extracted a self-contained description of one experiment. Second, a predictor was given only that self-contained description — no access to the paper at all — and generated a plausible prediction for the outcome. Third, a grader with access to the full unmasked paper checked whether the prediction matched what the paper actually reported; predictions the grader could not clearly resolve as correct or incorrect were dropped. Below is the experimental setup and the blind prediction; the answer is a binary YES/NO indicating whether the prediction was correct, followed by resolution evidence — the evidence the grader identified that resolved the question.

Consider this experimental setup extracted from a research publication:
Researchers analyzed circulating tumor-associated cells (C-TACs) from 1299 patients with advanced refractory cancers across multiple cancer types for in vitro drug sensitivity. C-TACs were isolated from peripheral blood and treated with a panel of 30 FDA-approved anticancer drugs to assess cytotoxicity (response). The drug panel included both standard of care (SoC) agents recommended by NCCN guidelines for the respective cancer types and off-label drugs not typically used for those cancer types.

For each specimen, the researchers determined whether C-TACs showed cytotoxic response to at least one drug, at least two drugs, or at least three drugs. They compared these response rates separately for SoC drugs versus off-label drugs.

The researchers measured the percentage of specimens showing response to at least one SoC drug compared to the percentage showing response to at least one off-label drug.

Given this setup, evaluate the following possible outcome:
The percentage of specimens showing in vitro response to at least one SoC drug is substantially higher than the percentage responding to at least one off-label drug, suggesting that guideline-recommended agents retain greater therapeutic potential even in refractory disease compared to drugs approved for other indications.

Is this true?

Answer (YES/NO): NO